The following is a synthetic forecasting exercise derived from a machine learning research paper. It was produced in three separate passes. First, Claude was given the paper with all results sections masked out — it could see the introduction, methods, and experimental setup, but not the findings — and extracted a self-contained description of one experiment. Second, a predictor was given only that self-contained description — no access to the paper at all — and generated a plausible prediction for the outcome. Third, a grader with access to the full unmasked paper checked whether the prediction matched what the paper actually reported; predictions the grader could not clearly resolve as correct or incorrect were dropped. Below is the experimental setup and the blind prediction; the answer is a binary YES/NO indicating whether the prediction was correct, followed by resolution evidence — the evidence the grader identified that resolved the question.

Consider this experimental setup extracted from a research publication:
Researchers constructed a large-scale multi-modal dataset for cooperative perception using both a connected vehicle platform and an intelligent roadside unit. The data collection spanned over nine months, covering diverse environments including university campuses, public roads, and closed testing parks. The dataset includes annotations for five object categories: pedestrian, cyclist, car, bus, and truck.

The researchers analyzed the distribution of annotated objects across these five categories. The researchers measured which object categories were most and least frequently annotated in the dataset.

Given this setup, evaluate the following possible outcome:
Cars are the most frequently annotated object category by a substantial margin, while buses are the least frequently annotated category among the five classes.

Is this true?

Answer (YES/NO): NO